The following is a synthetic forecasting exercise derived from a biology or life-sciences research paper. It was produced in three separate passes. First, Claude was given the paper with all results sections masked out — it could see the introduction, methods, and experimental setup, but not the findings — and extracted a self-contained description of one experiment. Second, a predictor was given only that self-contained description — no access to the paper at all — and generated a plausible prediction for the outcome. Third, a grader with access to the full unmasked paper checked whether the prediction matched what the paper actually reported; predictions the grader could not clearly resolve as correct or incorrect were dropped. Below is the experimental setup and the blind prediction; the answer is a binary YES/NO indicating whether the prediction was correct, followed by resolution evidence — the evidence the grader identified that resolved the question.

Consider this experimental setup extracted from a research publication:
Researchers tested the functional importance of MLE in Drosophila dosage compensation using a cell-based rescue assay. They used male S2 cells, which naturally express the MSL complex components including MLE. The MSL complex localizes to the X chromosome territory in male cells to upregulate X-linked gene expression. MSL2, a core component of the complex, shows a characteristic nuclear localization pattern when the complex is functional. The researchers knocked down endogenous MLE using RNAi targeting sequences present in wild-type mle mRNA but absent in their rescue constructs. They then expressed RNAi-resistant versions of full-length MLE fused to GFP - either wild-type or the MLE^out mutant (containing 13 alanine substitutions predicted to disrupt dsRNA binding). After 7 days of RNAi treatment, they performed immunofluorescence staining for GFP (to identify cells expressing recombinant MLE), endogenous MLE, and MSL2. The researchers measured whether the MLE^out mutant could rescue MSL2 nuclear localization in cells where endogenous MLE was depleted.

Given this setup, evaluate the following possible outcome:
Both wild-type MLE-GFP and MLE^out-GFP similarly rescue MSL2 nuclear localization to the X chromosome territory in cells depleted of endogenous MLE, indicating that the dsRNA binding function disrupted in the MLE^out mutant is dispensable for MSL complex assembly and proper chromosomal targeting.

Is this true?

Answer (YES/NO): NO